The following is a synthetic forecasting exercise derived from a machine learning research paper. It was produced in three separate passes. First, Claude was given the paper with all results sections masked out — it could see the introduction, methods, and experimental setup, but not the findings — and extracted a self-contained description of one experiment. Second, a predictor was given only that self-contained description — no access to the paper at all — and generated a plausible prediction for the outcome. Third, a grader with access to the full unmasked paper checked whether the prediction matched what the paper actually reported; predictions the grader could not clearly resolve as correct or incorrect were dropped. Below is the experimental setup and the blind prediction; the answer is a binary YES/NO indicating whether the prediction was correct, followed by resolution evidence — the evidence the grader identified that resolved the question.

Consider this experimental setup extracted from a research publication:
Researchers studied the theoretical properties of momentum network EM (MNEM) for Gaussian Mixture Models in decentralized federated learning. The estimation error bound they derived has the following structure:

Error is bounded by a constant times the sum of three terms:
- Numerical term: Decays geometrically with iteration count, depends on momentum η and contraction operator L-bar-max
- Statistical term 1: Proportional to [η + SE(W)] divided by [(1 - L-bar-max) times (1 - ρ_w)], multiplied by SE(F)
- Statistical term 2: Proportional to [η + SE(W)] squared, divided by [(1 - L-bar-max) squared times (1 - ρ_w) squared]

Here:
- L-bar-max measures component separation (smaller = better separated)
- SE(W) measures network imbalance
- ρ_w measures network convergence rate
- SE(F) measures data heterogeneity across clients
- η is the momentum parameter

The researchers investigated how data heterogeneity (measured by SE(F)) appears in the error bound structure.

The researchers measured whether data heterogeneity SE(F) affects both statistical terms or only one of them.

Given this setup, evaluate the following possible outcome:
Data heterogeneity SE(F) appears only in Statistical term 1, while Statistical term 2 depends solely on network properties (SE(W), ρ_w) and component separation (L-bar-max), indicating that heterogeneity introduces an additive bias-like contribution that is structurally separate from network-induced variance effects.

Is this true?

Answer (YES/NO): YES